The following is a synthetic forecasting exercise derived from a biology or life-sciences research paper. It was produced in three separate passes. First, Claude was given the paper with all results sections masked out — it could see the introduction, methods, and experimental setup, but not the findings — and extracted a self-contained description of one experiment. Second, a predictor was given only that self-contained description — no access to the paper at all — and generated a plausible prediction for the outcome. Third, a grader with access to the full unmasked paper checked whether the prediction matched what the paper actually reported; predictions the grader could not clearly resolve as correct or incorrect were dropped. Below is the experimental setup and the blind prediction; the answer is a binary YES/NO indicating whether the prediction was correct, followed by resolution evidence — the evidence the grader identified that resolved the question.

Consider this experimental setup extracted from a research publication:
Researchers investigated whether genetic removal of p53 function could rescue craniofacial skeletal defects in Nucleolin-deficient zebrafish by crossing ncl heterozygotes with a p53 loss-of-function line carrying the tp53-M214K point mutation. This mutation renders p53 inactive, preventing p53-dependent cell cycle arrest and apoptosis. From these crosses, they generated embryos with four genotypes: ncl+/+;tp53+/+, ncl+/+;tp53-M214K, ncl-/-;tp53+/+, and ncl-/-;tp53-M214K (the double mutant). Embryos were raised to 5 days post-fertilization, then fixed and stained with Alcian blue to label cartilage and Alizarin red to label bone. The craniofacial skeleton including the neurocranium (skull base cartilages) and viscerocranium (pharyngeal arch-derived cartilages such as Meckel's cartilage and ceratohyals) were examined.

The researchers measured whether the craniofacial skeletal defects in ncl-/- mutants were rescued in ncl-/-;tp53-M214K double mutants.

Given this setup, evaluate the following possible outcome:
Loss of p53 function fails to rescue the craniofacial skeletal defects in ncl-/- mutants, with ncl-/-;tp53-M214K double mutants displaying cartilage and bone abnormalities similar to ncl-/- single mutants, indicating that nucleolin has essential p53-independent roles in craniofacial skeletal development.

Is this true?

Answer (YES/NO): NO